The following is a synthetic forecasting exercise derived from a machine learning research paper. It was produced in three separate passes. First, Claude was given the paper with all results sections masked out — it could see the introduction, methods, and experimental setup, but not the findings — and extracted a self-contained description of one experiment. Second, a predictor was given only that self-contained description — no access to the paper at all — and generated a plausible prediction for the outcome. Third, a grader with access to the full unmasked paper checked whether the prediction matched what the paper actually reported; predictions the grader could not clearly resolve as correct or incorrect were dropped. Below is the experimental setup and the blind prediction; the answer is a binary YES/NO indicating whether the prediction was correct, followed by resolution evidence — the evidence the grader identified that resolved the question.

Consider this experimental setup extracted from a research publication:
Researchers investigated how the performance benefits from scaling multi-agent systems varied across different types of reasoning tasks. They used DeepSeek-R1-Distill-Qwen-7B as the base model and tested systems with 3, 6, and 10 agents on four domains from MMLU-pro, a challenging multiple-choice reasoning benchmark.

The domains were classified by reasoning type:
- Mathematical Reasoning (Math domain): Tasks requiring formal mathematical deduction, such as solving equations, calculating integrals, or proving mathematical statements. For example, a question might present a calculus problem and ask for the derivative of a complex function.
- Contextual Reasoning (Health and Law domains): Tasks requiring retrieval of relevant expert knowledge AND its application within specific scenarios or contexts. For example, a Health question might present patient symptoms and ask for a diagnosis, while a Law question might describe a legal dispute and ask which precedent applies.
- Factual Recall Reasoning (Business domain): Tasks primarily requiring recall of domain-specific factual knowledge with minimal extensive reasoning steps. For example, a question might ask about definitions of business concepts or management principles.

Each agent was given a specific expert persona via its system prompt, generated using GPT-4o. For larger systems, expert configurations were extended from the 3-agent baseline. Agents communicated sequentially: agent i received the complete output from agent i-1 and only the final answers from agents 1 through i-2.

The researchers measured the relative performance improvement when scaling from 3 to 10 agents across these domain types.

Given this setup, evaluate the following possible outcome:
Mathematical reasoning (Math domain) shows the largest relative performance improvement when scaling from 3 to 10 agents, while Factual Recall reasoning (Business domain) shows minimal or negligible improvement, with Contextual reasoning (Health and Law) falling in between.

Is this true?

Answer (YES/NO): NO